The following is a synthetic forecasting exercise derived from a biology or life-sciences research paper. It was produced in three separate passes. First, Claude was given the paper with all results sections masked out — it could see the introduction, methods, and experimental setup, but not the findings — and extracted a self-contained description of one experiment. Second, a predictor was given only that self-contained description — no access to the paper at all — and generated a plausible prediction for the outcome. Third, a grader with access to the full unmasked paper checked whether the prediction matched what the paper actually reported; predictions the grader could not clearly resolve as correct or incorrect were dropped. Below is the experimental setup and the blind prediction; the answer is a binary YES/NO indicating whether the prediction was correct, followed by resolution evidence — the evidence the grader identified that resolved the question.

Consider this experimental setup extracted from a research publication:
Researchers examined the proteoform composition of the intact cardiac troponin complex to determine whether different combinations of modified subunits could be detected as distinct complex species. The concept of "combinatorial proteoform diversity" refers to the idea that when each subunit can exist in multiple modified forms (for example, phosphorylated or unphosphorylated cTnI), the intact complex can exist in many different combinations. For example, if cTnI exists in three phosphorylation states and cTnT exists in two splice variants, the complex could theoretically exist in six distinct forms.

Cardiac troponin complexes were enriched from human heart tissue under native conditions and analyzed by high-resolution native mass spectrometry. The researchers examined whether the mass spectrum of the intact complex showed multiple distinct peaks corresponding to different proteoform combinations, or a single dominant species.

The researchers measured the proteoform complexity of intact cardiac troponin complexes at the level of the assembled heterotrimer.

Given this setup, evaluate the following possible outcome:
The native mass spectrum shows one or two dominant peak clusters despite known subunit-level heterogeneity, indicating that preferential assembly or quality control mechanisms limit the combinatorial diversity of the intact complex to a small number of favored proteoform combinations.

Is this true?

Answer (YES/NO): NO